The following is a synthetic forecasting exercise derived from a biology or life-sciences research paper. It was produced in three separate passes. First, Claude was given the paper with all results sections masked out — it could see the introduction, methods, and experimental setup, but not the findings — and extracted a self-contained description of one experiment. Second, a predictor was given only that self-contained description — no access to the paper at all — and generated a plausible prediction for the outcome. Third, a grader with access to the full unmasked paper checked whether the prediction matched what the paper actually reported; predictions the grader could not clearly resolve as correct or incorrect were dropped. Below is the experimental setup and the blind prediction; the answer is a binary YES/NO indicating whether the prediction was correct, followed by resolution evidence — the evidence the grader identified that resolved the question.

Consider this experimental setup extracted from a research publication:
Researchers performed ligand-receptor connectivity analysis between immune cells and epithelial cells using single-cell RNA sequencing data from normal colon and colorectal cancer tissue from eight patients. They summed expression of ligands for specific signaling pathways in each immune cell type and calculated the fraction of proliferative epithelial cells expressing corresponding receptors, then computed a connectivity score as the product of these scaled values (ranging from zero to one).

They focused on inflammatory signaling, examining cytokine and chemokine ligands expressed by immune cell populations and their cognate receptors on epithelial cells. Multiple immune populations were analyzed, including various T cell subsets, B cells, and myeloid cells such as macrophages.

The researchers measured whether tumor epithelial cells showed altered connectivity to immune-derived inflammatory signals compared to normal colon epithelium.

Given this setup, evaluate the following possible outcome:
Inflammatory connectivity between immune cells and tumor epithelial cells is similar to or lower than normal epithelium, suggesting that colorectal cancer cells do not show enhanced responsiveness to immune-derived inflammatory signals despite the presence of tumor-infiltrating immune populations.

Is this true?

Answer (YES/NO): NO